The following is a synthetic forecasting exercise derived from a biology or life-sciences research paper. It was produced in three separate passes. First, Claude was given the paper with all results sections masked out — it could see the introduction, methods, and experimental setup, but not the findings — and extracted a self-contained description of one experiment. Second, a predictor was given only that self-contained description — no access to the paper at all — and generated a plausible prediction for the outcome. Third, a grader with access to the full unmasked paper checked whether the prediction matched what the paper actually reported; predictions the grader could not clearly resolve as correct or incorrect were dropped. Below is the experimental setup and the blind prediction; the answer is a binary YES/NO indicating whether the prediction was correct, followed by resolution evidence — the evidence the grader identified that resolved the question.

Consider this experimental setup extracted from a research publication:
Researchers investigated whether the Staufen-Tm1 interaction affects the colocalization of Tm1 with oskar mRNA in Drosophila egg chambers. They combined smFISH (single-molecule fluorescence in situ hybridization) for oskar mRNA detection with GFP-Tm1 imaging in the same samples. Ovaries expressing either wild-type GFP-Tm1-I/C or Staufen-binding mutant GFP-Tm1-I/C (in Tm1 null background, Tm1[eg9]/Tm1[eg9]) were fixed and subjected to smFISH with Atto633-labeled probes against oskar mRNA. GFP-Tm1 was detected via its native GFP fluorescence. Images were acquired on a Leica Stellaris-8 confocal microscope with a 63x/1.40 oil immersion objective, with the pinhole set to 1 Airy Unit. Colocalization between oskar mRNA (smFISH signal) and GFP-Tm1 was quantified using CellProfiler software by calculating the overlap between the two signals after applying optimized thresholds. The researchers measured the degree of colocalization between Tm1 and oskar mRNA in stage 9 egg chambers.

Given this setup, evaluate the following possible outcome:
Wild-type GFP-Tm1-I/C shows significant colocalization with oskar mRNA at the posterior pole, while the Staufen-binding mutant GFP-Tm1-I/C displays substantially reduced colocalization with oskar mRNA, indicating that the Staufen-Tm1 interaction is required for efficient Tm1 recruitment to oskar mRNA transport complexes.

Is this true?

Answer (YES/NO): YES